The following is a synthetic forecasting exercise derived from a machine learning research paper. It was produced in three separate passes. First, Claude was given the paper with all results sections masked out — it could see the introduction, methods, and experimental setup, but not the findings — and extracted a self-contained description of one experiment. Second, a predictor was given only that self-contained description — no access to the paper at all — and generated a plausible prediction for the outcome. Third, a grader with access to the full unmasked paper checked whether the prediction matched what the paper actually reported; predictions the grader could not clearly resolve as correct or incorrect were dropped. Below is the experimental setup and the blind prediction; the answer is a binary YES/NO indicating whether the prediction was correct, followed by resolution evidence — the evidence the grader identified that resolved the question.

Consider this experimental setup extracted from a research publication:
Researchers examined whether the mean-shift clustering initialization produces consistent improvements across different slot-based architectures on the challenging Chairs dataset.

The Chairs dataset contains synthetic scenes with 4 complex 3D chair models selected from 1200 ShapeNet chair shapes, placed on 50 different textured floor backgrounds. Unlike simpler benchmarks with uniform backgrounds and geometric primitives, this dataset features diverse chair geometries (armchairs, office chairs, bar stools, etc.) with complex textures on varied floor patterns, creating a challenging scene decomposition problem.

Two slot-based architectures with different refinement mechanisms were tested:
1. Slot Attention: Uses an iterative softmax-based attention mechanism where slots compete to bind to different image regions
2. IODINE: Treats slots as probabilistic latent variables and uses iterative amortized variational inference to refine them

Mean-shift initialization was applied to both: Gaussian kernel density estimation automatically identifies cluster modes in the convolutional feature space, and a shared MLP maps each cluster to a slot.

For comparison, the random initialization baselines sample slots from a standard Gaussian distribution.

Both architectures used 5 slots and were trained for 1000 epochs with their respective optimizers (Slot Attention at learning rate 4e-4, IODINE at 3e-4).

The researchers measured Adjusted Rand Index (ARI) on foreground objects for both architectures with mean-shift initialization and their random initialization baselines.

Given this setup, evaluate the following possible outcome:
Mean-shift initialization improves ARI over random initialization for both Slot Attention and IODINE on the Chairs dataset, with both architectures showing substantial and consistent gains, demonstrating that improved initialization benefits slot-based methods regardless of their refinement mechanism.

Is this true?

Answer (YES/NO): NO